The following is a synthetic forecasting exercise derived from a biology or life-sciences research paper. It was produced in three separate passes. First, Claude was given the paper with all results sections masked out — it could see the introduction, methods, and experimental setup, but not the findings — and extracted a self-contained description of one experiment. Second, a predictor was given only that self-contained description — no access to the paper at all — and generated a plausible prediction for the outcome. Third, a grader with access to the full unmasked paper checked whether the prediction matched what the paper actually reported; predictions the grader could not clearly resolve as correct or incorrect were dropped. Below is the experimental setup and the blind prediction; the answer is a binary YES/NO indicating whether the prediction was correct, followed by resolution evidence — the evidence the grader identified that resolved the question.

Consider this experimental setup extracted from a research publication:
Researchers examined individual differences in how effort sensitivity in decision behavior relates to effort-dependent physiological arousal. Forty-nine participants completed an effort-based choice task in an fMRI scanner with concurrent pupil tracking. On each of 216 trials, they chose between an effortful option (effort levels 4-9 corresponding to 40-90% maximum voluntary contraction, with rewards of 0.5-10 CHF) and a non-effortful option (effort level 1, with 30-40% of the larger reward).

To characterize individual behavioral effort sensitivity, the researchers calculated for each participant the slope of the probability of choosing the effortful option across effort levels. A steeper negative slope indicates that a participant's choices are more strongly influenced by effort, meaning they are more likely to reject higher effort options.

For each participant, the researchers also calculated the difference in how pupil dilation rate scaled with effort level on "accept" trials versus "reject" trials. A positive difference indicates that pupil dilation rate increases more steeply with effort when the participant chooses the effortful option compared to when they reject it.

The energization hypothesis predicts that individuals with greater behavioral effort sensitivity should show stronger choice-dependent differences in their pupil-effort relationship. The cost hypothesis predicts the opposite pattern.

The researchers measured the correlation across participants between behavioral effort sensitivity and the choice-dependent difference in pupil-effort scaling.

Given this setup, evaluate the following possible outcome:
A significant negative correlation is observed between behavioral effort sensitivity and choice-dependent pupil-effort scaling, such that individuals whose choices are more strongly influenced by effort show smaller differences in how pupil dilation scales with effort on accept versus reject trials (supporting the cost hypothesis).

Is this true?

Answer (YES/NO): NO